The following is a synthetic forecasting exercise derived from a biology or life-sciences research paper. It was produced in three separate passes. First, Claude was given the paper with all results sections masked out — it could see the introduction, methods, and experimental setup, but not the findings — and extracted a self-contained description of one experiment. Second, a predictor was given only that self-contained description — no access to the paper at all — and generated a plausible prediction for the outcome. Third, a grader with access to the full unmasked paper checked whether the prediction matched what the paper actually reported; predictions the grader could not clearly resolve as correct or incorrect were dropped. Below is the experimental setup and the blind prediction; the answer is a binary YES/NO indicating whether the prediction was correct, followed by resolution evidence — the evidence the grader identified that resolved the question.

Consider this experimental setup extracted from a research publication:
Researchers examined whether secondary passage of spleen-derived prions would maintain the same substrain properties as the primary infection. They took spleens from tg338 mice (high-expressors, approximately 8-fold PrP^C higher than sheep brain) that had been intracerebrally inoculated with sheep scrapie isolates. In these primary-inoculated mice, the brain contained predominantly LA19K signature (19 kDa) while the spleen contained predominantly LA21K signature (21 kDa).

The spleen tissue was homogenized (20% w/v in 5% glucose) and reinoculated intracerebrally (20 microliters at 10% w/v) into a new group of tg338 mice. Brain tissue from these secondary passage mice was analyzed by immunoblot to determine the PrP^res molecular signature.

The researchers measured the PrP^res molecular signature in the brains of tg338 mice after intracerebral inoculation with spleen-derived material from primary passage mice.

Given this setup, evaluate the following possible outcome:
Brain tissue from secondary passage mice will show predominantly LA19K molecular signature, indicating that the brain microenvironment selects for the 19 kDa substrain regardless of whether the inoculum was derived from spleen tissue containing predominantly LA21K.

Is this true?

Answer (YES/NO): NO